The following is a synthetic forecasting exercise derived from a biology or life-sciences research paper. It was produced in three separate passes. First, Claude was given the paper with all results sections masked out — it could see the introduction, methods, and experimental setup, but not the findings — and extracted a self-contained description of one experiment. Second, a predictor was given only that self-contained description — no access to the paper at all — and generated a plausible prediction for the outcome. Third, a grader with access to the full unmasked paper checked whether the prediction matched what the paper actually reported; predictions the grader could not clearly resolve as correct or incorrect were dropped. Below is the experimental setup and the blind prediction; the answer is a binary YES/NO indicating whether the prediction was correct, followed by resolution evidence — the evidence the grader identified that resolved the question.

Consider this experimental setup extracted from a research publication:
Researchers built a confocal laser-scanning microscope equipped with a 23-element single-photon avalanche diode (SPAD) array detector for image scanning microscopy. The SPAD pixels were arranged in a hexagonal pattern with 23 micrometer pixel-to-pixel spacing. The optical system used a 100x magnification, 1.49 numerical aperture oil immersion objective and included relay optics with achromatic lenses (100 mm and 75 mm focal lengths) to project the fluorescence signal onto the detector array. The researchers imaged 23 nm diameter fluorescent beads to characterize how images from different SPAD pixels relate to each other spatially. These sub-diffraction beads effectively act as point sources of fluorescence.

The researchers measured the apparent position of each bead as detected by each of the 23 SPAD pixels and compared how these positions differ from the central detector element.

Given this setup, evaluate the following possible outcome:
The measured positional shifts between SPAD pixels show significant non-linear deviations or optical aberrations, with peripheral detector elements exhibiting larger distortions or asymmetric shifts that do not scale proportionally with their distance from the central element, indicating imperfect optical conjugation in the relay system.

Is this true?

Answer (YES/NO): NO